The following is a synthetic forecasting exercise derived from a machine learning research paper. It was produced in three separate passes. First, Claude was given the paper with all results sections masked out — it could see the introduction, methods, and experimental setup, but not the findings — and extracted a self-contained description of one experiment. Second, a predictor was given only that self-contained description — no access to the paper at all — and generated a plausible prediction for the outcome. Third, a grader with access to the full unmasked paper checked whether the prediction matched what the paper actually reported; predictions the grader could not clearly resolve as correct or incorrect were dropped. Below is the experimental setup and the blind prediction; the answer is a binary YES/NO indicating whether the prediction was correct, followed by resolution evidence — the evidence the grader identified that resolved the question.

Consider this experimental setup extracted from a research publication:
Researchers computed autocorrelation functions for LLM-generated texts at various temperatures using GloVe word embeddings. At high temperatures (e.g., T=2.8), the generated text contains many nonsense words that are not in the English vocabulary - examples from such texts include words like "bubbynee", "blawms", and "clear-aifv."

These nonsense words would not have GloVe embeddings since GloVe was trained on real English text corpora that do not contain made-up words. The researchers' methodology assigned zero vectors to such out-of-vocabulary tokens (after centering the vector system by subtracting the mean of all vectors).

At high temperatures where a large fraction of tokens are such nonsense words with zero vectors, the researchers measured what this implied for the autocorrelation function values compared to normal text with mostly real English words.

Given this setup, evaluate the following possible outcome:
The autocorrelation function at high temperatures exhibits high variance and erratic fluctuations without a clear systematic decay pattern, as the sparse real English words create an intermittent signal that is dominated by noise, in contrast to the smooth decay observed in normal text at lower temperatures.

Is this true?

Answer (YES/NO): NO